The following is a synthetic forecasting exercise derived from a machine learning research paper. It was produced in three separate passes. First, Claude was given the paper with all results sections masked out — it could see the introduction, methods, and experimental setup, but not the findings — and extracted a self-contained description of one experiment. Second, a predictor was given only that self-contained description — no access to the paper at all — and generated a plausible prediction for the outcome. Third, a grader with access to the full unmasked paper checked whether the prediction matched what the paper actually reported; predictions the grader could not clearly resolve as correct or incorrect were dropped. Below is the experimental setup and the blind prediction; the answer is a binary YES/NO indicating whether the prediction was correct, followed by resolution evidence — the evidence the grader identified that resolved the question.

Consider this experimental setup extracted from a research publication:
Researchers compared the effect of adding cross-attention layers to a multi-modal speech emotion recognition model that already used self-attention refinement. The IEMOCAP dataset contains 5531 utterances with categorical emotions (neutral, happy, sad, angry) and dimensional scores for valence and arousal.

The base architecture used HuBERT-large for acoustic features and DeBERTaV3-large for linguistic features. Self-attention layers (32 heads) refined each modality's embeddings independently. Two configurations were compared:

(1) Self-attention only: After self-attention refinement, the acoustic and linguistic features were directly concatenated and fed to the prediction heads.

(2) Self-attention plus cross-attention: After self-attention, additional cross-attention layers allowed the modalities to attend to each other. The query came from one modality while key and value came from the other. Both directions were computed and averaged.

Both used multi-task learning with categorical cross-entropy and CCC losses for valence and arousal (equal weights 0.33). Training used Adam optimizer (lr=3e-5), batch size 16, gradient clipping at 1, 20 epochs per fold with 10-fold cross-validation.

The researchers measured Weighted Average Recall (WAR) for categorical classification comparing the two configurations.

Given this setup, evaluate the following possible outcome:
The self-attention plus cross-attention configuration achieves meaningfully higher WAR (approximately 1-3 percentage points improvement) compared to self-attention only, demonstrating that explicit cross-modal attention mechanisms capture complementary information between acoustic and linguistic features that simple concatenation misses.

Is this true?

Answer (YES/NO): YES